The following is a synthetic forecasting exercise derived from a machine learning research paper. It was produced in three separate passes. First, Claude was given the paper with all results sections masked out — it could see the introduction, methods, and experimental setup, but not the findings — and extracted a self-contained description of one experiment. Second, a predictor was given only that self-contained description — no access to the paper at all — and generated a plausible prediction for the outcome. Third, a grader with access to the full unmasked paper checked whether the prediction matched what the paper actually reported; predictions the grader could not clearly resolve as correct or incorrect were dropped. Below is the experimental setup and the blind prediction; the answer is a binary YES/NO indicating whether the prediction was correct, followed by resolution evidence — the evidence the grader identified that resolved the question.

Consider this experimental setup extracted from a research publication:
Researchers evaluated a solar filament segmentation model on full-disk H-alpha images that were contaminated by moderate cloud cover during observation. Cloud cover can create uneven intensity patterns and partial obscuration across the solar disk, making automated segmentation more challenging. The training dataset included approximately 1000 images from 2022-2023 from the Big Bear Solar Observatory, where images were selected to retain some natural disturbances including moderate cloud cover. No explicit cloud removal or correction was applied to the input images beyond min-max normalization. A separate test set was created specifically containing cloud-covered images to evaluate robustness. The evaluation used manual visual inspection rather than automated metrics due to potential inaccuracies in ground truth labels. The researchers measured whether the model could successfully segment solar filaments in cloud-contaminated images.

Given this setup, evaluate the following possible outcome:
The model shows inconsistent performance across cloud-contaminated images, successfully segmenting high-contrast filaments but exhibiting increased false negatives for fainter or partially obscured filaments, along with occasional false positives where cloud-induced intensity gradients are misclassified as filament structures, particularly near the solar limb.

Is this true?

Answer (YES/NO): NO